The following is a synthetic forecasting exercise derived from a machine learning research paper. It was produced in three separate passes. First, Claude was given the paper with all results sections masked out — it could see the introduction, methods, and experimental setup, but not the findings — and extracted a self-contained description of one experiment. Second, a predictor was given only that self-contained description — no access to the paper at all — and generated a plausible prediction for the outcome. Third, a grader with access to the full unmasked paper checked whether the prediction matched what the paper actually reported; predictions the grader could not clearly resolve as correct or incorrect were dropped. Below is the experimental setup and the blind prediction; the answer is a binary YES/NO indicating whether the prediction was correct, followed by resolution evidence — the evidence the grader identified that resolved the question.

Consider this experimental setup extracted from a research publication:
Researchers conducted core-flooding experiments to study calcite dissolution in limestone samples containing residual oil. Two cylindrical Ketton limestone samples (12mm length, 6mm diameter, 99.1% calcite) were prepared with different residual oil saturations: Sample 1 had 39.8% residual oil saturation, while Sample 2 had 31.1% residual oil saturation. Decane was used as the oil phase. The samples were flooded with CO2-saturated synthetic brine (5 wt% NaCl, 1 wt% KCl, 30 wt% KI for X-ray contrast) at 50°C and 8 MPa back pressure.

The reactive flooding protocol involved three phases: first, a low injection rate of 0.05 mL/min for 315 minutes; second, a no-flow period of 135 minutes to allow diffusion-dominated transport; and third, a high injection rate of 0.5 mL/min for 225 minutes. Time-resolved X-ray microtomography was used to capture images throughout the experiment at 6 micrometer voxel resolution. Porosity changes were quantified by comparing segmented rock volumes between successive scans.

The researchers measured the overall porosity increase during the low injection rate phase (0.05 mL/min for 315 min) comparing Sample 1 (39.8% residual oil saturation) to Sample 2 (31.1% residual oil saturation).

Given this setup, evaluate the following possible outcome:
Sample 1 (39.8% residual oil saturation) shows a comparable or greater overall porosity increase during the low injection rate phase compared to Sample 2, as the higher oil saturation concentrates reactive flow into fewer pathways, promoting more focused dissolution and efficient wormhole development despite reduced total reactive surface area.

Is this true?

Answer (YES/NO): YES